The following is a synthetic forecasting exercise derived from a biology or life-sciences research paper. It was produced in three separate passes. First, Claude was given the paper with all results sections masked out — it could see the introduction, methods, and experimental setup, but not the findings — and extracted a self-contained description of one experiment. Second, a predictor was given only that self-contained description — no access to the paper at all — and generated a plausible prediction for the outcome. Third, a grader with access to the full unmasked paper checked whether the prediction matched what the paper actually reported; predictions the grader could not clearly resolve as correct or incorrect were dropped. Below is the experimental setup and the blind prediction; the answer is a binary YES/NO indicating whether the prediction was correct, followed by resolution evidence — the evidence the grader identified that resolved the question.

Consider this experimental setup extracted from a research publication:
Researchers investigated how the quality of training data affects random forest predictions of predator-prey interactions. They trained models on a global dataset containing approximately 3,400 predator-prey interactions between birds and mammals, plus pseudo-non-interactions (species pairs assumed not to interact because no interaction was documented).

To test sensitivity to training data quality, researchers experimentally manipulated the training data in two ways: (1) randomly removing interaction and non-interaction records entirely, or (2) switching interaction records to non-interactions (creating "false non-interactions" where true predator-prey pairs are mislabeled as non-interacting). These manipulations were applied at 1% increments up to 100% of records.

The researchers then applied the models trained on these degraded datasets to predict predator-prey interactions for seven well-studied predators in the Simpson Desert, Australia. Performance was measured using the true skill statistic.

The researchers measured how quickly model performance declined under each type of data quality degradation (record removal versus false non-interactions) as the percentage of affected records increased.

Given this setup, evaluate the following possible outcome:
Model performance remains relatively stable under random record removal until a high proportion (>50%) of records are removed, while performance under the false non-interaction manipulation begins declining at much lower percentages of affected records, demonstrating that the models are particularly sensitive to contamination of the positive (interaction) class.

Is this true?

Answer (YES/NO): NO